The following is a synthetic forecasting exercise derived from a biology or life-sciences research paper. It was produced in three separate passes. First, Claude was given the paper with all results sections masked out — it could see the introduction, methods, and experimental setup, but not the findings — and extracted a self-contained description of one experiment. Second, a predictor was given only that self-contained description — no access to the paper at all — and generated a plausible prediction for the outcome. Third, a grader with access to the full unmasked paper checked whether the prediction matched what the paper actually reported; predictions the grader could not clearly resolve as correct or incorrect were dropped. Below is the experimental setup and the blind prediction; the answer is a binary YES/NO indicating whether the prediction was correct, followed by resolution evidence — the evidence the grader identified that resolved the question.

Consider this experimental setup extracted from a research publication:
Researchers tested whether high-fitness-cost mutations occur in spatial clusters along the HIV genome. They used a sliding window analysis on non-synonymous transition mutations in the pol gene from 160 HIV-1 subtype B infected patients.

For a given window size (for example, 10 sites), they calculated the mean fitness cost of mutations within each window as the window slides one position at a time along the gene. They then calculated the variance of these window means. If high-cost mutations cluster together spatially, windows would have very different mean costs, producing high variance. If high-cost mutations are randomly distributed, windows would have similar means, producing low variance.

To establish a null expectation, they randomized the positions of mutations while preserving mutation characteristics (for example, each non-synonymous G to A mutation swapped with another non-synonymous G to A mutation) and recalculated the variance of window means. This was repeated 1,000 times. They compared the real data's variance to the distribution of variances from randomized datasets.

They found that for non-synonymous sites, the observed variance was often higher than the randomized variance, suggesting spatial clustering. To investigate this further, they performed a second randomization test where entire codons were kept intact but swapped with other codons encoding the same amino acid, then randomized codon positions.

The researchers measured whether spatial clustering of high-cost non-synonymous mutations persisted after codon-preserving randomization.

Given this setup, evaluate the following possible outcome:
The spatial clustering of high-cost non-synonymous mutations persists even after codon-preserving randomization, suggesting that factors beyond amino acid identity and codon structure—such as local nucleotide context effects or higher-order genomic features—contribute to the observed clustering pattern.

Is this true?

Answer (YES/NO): NO